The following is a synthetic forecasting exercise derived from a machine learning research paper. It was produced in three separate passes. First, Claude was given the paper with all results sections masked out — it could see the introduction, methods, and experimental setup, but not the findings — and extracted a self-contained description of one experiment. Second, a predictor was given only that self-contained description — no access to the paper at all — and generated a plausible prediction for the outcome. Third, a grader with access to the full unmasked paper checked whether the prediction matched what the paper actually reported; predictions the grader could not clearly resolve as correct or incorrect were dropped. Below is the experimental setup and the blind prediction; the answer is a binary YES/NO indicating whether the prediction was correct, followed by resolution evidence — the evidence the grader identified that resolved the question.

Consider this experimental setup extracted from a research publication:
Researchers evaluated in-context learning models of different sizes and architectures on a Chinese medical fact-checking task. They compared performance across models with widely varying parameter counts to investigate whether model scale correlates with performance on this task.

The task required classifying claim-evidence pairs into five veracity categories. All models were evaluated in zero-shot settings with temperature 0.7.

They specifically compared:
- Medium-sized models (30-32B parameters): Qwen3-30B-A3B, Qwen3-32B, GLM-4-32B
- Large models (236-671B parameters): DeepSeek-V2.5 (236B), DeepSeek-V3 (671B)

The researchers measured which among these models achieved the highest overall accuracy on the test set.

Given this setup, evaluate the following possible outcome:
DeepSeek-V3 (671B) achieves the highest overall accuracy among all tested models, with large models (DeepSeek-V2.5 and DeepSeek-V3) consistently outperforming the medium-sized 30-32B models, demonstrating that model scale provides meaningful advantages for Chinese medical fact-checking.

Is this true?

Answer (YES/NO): NO